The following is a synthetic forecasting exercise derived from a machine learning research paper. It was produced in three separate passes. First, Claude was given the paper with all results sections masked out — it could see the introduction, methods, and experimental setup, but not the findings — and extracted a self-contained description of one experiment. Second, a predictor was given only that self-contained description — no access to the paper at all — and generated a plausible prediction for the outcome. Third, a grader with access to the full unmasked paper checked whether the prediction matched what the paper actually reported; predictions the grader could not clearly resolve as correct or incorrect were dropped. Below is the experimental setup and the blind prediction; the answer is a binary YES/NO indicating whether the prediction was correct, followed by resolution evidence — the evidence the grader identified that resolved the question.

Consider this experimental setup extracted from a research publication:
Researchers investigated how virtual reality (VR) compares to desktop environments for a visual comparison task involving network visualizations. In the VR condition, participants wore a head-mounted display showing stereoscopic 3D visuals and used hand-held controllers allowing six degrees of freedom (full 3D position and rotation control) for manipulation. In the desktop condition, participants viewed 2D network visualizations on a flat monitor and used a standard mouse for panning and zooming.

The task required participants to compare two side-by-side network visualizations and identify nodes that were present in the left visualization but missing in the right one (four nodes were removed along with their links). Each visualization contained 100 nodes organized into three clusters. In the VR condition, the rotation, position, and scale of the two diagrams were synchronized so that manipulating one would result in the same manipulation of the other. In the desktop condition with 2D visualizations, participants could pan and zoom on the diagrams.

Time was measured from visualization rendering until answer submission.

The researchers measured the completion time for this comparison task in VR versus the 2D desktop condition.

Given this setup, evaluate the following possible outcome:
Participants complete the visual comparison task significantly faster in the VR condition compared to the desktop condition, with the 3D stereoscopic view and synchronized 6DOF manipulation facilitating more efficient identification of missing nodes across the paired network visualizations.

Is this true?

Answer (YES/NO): NO